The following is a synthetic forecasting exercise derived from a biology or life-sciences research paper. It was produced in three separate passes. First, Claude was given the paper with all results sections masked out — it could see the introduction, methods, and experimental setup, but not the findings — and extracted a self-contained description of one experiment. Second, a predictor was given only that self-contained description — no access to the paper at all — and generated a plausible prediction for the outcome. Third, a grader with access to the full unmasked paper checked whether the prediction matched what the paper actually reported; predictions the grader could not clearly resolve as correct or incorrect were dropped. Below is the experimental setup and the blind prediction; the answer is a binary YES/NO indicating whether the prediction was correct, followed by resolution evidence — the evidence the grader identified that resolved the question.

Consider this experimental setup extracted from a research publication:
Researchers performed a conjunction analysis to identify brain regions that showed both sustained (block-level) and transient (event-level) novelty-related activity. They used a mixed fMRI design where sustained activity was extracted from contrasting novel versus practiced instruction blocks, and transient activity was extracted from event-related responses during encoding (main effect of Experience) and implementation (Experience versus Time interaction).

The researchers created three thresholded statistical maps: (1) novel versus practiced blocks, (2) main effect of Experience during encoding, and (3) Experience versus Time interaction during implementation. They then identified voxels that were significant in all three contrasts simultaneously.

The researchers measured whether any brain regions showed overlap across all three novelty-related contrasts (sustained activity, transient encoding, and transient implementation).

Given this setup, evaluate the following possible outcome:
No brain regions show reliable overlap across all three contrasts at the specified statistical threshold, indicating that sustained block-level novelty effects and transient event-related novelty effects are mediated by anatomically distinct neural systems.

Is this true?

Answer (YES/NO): NO